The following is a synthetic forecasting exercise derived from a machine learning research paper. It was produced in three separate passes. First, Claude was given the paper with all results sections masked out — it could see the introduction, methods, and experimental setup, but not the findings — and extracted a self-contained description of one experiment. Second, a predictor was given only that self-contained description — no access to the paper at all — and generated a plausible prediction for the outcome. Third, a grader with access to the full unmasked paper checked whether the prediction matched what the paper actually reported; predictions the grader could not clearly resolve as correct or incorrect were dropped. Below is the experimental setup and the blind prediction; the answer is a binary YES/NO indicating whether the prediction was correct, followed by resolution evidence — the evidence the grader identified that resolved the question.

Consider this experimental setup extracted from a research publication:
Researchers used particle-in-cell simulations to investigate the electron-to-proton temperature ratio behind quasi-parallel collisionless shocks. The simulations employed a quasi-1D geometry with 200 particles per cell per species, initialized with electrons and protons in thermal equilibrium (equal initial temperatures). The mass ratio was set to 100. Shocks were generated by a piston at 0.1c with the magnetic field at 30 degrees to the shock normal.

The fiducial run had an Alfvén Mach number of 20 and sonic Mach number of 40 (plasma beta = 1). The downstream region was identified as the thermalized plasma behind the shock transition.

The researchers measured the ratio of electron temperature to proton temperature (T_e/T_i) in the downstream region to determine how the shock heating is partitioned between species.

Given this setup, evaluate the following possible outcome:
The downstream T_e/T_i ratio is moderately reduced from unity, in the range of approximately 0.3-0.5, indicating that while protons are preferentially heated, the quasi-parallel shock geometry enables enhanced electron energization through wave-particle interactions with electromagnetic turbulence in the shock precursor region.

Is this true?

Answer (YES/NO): YES